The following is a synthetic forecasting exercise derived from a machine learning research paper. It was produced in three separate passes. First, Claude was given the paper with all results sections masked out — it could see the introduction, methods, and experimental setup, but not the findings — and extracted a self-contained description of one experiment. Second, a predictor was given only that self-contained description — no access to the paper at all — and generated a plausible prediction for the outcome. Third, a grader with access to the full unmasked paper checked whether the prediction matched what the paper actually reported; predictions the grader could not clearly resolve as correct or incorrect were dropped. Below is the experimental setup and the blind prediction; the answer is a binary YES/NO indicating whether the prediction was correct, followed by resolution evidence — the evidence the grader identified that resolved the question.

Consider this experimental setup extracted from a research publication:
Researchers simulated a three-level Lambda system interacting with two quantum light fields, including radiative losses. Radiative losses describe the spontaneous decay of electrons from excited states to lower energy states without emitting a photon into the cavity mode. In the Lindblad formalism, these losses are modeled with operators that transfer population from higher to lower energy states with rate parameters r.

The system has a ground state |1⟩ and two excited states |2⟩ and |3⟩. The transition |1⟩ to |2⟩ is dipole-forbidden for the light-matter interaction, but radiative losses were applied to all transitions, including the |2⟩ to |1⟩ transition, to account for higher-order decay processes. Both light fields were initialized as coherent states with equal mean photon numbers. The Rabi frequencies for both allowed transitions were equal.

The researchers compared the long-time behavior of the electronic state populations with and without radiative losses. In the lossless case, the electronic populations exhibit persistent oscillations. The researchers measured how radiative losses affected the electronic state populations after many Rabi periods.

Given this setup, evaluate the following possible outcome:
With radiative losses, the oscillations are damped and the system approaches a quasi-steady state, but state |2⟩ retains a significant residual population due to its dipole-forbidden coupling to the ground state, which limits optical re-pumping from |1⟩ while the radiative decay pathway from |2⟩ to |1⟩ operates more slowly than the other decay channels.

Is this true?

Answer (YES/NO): NO